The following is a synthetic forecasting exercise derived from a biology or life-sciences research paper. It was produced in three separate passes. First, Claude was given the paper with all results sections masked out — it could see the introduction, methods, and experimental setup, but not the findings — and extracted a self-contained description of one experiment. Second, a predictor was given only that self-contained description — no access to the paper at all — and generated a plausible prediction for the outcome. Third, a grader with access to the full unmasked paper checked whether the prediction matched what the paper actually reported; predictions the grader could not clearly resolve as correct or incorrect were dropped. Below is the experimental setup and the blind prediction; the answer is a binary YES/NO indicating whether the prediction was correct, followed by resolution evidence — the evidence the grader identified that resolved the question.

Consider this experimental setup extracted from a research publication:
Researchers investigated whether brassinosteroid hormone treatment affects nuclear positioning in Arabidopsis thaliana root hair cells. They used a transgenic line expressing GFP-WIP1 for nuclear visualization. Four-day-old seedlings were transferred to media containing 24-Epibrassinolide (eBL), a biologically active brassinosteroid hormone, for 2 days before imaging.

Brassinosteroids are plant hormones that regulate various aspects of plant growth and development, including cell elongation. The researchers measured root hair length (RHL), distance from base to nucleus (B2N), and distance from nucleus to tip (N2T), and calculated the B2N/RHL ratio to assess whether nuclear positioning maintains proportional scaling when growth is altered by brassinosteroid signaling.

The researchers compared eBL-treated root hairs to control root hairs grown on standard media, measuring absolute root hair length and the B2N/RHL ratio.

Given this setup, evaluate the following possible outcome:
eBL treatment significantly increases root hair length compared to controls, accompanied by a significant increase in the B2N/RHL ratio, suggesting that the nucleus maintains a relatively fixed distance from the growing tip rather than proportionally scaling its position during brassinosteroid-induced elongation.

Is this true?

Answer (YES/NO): NO